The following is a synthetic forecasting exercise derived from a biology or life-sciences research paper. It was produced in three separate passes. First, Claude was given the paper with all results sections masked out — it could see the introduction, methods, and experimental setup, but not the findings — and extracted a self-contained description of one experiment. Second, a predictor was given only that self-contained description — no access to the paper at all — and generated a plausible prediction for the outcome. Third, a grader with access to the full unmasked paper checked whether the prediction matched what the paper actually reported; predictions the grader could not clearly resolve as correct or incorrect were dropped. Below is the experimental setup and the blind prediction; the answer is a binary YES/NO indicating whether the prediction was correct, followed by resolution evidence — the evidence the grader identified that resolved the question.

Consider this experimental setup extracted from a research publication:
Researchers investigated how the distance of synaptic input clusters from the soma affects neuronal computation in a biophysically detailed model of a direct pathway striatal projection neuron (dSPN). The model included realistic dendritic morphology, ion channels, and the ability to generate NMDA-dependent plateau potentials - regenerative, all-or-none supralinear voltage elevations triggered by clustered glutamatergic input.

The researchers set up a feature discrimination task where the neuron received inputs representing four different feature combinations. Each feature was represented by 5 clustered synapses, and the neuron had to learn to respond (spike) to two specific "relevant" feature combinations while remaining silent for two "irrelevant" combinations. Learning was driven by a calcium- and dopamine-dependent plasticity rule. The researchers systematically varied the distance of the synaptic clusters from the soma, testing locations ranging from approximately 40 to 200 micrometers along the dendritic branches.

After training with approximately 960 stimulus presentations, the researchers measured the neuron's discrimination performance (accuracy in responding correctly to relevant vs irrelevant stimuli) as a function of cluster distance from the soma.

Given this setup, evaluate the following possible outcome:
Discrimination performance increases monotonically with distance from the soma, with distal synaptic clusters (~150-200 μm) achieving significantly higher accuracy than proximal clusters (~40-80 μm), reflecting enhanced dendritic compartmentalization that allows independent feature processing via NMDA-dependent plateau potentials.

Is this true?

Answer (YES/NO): NO